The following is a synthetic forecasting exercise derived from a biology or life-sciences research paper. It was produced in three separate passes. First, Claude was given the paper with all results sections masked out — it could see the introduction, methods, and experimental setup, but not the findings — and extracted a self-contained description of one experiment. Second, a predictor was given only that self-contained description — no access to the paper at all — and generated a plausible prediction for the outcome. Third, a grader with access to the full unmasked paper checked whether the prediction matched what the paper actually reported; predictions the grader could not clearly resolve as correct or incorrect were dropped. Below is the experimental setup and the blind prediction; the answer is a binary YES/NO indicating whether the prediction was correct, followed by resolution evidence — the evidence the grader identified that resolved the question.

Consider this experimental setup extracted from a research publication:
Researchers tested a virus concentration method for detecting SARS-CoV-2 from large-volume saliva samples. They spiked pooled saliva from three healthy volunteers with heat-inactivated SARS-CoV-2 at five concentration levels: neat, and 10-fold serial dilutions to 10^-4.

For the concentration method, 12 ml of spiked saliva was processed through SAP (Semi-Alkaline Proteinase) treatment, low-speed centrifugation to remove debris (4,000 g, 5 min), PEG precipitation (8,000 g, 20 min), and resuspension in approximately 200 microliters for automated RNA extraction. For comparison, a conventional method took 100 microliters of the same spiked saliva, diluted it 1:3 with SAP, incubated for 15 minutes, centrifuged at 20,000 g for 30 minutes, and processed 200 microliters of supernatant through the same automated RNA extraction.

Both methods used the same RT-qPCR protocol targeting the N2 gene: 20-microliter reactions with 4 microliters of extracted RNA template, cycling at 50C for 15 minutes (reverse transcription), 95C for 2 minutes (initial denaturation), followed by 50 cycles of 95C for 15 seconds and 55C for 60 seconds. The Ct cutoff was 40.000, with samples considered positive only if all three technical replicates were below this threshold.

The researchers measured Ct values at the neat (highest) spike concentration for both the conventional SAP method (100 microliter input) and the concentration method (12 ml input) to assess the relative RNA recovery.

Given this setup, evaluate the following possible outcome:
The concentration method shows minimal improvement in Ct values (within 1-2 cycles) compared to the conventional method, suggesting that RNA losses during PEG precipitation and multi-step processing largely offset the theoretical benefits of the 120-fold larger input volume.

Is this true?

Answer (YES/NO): NO